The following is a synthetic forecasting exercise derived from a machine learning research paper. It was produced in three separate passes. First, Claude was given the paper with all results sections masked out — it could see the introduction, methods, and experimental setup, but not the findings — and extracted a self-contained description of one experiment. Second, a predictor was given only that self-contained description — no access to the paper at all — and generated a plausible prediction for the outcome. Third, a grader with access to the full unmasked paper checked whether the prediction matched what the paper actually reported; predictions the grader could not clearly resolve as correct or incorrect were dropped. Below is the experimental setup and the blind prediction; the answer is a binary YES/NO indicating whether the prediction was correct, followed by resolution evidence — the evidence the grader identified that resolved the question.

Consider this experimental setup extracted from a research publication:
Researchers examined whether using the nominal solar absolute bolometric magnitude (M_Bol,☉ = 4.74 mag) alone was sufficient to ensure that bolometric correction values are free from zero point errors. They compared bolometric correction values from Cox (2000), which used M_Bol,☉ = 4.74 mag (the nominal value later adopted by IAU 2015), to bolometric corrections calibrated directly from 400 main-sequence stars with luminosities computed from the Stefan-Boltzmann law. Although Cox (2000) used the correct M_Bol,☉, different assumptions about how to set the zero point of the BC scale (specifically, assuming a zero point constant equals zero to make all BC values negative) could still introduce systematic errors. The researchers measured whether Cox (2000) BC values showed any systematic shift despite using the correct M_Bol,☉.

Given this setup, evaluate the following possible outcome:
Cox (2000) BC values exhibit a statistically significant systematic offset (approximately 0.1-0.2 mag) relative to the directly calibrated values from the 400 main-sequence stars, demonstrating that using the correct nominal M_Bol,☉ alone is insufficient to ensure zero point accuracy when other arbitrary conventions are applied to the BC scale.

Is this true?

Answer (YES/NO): NO